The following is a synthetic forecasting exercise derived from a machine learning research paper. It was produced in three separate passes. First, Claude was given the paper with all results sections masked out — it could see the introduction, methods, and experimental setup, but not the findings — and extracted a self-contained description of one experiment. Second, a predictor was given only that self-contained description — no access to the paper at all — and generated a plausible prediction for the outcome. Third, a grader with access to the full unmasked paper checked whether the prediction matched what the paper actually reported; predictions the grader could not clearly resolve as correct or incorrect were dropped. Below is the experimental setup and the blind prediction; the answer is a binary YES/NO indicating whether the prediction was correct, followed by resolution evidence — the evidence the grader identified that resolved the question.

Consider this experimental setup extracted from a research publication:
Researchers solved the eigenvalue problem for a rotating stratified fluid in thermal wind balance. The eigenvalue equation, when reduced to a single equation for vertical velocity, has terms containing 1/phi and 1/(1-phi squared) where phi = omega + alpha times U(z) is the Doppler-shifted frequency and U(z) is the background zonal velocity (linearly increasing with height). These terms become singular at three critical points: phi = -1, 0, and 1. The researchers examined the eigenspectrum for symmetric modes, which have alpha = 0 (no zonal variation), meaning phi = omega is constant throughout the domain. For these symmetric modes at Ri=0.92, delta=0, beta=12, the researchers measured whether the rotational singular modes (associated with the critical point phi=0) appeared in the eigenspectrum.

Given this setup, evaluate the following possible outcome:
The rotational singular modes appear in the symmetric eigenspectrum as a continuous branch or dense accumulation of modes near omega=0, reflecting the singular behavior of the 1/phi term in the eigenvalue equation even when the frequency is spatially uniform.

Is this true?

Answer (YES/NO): NO